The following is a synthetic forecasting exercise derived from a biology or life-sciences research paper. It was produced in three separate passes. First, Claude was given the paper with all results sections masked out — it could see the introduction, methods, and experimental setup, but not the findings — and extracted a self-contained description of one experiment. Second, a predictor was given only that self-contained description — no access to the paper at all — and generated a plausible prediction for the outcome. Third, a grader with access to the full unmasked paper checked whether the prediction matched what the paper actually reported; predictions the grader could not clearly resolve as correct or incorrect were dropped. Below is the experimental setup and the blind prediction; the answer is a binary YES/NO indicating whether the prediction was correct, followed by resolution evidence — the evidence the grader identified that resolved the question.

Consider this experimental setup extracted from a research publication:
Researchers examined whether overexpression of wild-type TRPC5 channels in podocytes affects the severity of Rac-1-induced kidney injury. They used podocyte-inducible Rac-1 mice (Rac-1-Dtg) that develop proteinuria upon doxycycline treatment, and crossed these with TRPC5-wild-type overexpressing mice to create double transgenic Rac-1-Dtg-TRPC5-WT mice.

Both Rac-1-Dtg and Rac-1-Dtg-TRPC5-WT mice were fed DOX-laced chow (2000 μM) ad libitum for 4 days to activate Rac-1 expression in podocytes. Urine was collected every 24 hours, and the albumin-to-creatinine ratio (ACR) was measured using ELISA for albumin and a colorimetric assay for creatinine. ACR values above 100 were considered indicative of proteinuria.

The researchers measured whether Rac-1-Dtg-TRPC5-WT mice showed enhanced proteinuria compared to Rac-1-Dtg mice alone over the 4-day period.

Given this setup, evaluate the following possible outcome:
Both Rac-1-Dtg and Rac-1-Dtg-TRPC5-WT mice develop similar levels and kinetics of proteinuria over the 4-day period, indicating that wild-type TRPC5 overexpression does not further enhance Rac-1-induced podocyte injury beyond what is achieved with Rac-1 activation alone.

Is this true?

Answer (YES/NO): YES